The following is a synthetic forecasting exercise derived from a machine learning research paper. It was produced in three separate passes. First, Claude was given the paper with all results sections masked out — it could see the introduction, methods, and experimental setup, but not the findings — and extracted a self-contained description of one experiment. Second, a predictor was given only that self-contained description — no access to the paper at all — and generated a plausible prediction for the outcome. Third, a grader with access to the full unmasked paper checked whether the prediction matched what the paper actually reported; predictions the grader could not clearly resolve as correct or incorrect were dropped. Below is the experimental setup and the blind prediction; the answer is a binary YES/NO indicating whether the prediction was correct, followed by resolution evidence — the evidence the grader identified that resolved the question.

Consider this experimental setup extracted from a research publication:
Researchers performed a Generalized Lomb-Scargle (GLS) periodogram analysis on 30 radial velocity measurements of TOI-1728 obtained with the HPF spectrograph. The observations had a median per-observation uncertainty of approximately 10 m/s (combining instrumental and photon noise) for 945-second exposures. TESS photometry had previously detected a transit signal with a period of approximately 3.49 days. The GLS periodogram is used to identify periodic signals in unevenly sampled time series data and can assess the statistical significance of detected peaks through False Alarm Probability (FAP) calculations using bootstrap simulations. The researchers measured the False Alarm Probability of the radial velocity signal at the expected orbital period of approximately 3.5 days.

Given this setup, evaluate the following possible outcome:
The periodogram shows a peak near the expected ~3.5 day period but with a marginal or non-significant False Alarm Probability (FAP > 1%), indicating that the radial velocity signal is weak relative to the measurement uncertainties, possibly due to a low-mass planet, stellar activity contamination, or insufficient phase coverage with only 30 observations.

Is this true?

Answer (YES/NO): YES